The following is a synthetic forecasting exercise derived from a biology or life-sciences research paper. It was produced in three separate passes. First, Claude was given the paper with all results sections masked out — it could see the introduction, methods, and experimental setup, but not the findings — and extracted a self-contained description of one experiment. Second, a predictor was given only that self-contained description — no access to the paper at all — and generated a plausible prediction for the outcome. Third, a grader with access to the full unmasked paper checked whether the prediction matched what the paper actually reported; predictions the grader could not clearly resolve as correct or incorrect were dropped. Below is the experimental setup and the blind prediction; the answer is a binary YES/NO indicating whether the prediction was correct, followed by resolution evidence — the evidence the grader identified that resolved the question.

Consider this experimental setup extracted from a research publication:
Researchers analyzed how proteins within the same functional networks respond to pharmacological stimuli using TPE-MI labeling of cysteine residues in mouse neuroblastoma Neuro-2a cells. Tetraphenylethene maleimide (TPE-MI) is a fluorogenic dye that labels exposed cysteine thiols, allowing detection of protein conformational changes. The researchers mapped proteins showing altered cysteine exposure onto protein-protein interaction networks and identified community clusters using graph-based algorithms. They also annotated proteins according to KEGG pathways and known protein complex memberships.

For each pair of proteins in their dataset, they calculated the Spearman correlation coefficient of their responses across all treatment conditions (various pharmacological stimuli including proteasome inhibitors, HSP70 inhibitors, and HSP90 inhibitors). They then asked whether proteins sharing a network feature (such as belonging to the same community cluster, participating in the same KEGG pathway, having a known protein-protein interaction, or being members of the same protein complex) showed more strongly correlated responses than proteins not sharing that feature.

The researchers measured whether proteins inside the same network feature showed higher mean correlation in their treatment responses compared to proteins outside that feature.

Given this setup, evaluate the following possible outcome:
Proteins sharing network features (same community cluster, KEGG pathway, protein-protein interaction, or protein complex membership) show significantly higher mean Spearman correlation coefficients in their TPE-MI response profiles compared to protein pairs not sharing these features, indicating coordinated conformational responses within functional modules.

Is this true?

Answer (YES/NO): NO